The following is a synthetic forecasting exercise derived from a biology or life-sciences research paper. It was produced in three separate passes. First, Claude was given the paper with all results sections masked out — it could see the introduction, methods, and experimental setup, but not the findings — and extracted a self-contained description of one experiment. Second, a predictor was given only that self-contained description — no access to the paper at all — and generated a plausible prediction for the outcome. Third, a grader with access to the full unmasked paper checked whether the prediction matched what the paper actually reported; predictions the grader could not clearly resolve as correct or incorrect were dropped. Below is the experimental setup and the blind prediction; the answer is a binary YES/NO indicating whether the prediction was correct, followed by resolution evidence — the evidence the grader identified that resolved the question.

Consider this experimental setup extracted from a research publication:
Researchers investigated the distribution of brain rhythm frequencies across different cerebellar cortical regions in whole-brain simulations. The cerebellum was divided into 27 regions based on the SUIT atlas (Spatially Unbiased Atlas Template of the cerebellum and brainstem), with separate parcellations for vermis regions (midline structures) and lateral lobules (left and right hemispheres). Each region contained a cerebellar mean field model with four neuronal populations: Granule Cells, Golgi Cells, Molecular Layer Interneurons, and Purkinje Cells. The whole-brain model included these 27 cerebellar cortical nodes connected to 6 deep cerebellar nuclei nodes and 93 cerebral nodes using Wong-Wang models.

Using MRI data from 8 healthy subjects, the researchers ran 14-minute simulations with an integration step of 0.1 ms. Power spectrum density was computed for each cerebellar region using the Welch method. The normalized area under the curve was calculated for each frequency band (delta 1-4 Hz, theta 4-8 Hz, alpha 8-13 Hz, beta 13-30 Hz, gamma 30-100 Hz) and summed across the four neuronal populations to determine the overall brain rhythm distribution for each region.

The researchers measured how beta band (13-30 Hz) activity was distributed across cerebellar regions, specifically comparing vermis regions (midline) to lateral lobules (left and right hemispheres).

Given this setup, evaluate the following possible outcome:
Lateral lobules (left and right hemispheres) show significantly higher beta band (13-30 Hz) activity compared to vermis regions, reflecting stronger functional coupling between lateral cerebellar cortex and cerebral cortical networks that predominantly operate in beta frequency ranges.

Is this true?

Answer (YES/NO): NO